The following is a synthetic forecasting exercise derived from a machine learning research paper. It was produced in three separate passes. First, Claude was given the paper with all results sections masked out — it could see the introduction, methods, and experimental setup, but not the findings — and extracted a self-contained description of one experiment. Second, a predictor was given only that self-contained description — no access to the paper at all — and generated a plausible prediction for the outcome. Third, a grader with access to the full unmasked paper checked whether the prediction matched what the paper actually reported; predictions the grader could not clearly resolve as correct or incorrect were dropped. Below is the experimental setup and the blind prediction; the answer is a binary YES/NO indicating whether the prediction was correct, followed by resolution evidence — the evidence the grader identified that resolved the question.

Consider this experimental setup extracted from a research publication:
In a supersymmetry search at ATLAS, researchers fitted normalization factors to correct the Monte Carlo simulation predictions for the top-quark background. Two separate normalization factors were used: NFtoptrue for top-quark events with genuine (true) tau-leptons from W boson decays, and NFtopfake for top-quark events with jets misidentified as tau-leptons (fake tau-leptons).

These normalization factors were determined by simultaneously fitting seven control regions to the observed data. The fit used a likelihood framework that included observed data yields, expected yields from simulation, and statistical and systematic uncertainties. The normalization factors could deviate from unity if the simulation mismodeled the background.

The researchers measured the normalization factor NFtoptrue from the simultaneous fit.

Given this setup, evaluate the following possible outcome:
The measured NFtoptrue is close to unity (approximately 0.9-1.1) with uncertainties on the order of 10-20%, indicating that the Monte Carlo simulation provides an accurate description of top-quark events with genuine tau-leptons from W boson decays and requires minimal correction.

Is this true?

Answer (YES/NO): NO